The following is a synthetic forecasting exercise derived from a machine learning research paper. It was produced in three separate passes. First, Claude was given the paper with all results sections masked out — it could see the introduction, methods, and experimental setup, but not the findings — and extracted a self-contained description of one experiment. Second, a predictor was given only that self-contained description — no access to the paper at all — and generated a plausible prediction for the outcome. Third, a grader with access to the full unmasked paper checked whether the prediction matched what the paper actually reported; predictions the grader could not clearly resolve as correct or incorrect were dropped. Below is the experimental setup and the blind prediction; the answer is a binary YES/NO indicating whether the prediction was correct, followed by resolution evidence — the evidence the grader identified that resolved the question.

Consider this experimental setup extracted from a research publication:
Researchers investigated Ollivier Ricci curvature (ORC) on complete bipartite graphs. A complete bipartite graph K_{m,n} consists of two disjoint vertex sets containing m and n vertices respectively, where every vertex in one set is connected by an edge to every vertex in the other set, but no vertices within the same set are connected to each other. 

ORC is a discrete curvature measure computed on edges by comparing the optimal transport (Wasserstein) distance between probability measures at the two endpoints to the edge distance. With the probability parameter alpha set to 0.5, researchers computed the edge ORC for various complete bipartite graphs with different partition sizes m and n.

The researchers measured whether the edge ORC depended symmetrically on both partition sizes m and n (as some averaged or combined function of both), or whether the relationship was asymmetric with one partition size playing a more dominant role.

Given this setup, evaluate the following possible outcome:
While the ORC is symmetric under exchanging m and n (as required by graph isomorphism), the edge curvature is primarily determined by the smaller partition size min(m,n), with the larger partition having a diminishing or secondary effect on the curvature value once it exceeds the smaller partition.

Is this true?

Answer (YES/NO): NO